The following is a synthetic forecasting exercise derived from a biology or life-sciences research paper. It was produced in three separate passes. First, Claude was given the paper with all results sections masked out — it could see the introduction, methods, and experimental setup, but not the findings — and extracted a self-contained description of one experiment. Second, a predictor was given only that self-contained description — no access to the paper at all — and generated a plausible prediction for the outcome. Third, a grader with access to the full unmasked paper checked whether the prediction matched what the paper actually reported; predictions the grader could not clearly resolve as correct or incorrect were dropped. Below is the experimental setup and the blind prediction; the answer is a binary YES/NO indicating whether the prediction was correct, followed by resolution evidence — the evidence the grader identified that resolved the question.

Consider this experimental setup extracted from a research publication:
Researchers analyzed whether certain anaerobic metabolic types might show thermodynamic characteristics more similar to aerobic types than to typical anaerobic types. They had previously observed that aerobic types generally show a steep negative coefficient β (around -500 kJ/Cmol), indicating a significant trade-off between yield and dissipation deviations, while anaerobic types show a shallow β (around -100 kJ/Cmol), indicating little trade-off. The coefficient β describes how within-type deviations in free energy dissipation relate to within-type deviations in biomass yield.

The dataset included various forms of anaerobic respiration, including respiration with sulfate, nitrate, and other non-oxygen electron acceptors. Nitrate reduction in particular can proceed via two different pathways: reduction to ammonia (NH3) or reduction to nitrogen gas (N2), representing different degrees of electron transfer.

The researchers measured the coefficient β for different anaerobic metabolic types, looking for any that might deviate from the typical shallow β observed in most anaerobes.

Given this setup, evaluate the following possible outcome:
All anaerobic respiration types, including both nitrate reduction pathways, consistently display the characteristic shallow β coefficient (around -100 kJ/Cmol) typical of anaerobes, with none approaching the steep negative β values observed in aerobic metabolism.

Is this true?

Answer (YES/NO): NO